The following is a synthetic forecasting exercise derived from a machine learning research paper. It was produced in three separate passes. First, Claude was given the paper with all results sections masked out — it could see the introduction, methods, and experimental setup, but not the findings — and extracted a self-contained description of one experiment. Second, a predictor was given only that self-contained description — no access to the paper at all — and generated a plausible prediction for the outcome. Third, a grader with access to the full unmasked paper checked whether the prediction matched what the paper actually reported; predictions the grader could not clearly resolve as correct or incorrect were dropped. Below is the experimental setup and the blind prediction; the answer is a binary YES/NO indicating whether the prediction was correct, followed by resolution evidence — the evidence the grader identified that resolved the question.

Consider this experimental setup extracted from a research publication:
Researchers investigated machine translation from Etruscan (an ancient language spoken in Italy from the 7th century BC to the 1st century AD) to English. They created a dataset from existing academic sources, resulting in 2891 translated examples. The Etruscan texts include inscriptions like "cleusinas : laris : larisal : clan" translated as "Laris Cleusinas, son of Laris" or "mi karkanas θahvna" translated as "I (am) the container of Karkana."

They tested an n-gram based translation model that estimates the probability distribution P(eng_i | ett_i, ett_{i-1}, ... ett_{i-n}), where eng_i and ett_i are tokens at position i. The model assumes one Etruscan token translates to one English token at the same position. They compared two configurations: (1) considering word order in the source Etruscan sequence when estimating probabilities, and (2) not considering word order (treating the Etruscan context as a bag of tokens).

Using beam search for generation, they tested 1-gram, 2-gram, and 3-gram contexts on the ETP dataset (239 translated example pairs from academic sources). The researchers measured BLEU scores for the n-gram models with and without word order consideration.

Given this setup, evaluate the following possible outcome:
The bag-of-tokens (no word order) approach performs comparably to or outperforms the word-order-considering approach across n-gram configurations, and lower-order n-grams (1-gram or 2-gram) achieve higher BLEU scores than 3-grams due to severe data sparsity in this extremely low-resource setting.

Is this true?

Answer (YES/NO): YES